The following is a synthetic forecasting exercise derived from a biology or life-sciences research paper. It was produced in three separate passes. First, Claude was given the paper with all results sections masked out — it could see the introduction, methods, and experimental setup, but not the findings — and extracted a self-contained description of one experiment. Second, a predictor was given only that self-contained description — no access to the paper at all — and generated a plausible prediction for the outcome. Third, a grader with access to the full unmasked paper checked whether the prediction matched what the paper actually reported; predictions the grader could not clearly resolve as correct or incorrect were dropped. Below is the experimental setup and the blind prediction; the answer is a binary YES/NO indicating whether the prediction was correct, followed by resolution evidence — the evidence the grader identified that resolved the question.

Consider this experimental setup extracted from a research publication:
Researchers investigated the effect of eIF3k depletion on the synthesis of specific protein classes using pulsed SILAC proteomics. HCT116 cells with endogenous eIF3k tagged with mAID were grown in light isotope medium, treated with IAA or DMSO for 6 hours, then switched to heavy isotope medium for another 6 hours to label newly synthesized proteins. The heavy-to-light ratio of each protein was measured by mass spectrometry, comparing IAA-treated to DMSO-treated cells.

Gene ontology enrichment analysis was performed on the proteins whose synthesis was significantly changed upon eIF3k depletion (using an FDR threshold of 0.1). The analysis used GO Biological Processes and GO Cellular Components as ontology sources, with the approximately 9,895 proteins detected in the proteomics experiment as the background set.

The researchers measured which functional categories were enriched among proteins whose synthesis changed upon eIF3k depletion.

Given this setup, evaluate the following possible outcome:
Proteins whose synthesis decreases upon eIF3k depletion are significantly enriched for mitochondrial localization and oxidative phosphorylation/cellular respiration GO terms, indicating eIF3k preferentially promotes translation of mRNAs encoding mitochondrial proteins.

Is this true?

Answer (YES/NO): NO